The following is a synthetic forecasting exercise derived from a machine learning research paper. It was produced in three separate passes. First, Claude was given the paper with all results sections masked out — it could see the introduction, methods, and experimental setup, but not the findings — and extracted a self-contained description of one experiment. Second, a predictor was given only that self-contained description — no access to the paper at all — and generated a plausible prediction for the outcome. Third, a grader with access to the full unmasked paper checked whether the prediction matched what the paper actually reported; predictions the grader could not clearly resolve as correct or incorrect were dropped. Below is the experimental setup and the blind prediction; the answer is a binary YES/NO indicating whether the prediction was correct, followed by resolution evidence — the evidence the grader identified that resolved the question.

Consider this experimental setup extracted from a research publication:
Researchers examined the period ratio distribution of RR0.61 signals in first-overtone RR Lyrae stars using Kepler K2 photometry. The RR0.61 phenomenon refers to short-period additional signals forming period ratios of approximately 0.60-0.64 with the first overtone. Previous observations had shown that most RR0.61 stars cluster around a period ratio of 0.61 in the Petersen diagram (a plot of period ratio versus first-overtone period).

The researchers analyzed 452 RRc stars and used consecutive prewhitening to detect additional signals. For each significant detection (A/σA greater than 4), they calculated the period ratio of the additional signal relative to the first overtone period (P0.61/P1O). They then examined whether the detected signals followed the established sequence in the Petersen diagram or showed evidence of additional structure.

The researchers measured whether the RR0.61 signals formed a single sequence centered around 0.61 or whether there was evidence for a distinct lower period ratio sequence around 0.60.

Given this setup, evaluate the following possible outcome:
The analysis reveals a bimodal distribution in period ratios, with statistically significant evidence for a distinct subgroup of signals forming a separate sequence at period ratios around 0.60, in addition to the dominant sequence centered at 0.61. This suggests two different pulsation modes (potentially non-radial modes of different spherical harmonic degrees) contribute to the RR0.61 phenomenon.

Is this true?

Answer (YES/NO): YES